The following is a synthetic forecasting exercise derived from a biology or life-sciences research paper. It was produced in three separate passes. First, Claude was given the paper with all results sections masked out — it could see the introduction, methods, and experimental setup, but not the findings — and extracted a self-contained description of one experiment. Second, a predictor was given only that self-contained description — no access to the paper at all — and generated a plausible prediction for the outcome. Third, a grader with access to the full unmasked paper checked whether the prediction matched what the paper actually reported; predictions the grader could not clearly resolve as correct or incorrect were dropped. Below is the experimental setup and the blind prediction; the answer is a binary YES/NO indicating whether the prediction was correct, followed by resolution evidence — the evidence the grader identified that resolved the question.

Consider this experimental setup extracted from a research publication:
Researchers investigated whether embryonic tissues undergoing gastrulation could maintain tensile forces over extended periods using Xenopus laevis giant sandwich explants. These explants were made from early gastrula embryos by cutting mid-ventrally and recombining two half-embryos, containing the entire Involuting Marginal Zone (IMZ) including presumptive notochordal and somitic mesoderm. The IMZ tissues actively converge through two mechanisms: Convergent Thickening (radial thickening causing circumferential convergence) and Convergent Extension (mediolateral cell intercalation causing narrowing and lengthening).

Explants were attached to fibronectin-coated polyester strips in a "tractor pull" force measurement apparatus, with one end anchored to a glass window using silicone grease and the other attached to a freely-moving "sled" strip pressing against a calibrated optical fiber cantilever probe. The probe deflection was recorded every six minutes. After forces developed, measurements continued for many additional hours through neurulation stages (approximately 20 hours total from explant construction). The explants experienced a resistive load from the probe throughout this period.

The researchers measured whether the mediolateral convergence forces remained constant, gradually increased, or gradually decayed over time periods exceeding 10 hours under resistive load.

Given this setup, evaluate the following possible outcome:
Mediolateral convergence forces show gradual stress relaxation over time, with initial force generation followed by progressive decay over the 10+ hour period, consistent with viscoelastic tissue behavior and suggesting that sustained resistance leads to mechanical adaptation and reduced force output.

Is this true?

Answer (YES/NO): NO